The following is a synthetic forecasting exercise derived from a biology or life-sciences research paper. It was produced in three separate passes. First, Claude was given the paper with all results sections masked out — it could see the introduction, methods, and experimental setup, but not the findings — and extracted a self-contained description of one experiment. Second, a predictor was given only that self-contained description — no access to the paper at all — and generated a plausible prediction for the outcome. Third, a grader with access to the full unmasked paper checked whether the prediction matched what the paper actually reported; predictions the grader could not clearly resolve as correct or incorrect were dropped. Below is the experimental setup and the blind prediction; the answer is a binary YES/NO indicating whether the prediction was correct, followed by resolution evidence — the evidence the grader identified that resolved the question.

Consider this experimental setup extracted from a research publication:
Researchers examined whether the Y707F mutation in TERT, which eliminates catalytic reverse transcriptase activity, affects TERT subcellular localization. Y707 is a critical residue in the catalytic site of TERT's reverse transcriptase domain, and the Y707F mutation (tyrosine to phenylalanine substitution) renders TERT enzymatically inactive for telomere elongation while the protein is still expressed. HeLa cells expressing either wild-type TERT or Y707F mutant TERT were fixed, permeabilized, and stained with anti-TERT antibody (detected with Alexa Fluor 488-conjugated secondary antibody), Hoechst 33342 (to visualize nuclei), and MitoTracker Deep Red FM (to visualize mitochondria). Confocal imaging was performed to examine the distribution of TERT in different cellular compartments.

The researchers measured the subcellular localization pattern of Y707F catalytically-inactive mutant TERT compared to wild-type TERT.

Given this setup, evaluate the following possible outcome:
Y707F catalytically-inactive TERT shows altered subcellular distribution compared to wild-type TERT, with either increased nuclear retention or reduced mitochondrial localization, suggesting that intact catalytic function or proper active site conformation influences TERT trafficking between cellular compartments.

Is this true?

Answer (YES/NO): NO